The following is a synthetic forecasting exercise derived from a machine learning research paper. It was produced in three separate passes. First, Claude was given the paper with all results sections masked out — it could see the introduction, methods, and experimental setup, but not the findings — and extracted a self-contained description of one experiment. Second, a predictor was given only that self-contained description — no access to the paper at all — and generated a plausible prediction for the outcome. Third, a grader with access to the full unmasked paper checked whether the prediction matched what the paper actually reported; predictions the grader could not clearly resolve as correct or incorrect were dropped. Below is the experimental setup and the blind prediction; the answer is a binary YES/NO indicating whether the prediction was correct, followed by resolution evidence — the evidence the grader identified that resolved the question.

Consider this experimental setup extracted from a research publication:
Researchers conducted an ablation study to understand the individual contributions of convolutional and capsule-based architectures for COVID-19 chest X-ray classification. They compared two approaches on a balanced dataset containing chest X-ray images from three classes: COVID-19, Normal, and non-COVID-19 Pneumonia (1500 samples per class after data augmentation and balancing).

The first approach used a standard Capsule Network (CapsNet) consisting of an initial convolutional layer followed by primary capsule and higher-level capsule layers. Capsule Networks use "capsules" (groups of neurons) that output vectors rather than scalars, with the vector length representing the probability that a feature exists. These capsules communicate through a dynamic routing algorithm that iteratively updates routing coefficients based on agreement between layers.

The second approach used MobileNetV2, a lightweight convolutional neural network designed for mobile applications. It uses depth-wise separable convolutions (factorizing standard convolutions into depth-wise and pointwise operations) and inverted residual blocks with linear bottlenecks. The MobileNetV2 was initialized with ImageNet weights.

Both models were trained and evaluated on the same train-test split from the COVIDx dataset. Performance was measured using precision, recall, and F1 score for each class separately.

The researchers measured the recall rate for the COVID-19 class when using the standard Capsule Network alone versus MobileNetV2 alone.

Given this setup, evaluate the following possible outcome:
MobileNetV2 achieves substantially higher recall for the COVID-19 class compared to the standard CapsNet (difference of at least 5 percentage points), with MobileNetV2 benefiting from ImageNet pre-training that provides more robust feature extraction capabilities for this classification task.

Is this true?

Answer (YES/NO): YES